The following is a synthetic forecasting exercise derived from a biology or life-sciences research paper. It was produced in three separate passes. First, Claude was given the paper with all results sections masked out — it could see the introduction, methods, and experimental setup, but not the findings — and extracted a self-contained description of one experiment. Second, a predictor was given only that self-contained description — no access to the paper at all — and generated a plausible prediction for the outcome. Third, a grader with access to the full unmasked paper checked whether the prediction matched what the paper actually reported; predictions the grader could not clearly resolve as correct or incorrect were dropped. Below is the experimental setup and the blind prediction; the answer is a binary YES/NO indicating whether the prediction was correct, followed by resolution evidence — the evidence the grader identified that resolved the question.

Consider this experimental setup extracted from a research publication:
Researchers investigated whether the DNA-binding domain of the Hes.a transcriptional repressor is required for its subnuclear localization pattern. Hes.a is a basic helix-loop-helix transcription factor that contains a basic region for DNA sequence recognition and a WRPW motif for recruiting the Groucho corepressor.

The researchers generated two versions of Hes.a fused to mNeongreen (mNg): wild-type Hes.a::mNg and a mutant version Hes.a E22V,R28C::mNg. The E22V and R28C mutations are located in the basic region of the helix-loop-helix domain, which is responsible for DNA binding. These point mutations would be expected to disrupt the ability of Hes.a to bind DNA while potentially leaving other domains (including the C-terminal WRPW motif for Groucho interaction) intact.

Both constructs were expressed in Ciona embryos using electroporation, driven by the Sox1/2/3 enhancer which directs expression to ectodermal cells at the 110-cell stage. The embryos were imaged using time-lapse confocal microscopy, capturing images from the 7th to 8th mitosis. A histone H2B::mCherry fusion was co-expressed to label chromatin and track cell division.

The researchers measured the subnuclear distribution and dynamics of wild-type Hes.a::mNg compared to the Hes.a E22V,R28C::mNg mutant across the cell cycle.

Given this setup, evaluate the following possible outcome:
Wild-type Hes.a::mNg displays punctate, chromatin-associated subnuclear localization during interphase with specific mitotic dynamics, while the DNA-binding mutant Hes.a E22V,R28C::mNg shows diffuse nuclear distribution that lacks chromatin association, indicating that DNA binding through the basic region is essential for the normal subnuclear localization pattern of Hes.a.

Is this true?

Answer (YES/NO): NO